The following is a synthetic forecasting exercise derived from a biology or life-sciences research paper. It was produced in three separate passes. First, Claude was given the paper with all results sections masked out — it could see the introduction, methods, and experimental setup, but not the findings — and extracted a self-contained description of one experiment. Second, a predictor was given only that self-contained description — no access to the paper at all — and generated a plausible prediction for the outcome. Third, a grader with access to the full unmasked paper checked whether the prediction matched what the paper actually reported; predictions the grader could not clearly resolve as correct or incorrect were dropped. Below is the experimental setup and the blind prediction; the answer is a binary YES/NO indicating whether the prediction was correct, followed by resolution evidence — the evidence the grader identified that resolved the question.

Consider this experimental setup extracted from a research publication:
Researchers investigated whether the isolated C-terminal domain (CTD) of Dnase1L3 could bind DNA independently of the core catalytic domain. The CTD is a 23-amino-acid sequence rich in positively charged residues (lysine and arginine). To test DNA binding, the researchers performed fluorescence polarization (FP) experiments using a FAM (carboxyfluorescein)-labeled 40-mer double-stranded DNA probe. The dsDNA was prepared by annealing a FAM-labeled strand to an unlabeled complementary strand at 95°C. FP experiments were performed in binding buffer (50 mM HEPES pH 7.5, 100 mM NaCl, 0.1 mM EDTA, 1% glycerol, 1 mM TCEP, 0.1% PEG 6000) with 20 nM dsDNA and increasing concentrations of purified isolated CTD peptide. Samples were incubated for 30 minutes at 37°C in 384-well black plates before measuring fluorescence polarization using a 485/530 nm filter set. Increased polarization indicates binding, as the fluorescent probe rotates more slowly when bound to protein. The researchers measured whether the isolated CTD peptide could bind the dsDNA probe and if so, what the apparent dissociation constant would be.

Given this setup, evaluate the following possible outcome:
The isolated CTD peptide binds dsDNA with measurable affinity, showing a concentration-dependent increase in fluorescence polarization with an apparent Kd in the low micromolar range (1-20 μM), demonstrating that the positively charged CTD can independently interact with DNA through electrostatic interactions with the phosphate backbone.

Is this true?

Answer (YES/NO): YES